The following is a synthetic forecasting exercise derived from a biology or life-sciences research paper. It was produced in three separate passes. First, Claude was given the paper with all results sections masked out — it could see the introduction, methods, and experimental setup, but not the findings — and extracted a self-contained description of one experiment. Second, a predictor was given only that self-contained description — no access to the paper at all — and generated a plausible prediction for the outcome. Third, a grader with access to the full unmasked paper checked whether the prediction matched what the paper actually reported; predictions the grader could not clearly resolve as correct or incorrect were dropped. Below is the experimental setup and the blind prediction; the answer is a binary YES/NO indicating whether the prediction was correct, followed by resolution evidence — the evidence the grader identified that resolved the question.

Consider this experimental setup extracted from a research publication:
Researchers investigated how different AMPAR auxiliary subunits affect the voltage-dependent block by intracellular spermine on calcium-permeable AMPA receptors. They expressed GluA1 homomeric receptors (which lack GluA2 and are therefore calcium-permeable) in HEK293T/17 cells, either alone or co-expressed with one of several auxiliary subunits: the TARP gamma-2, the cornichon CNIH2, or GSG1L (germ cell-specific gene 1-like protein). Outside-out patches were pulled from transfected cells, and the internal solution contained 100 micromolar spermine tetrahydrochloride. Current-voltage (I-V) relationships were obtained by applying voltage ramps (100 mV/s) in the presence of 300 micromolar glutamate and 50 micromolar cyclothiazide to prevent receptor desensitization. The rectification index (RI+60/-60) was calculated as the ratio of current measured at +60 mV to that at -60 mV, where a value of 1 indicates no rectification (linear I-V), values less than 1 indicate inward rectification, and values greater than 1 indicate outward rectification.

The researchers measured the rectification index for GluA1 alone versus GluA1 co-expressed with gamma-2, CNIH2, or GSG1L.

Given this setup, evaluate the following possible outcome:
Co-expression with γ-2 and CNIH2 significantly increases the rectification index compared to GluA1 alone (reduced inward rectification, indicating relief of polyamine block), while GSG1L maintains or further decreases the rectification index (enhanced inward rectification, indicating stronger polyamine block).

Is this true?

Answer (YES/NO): YES